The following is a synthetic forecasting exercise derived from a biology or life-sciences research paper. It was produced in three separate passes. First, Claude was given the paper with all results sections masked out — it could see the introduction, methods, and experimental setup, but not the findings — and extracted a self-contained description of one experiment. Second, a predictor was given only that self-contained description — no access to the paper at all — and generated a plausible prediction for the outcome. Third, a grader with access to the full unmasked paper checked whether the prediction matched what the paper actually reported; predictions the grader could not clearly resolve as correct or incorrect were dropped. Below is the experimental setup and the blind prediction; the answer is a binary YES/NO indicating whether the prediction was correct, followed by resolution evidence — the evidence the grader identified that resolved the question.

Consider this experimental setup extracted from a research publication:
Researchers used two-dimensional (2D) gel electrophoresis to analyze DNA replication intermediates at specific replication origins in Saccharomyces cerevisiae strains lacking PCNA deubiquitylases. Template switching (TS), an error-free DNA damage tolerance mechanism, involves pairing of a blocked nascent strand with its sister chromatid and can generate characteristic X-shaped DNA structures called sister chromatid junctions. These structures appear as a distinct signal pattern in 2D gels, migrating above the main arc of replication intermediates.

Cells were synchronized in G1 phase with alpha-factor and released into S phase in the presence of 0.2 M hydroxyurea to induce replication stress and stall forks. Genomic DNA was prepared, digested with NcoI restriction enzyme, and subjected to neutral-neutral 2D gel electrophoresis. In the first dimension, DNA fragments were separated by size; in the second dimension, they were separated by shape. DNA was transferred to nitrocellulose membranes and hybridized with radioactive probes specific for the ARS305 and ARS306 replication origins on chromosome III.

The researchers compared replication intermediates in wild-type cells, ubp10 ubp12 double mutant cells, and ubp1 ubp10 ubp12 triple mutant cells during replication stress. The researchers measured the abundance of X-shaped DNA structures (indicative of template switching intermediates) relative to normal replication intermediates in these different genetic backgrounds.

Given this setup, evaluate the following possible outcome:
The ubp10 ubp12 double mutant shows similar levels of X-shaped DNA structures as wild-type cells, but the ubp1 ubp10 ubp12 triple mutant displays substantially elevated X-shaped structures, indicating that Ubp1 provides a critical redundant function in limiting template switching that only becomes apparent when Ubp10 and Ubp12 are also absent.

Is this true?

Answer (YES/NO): NO